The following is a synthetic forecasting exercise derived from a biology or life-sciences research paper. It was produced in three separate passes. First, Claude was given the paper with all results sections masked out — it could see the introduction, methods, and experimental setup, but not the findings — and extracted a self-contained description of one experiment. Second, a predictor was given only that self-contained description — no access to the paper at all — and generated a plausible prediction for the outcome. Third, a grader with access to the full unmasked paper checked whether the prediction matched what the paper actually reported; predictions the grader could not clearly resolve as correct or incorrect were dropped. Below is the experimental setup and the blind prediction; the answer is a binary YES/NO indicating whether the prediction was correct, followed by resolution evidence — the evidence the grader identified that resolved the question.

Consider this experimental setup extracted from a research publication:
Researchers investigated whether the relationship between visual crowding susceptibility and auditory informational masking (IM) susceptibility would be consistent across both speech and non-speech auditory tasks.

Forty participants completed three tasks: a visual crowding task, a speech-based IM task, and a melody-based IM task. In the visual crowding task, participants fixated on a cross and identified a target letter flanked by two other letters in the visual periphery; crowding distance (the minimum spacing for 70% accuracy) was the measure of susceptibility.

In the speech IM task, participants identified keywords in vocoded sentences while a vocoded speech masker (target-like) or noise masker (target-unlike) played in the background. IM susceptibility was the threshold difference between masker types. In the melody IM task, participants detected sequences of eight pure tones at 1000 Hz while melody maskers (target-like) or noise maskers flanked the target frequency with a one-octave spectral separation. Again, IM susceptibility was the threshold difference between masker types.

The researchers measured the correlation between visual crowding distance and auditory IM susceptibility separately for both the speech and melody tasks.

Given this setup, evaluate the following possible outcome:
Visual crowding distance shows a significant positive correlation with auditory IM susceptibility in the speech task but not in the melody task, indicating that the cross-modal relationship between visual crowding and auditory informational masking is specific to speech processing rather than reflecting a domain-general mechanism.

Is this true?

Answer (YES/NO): NO